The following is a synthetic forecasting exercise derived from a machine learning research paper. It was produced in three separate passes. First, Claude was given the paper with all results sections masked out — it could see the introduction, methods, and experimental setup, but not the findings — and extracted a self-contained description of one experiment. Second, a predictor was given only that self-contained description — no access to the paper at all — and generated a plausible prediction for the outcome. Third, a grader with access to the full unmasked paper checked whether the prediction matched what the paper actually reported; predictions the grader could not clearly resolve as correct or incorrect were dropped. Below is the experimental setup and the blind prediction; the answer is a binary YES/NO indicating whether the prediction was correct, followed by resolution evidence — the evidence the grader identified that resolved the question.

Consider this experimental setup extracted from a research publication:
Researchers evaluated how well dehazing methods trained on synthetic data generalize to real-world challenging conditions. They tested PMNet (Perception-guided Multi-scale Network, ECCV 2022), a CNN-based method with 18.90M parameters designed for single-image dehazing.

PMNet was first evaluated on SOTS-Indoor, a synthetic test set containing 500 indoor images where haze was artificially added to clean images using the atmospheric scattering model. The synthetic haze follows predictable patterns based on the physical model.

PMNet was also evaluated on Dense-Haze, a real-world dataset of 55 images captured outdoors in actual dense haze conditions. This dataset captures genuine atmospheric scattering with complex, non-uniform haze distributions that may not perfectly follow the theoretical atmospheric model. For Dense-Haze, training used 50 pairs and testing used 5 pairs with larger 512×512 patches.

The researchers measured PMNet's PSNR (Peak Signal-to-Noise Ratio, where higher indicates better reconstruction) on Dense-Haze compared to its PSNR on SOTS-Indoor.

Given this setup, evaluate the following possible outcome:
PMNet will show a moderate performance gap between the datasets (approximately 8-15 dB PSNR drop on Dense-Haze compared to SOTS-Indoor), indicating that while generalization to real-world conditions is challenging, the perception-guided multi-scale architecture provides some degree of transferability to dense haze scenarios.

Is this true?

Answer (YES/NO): NO